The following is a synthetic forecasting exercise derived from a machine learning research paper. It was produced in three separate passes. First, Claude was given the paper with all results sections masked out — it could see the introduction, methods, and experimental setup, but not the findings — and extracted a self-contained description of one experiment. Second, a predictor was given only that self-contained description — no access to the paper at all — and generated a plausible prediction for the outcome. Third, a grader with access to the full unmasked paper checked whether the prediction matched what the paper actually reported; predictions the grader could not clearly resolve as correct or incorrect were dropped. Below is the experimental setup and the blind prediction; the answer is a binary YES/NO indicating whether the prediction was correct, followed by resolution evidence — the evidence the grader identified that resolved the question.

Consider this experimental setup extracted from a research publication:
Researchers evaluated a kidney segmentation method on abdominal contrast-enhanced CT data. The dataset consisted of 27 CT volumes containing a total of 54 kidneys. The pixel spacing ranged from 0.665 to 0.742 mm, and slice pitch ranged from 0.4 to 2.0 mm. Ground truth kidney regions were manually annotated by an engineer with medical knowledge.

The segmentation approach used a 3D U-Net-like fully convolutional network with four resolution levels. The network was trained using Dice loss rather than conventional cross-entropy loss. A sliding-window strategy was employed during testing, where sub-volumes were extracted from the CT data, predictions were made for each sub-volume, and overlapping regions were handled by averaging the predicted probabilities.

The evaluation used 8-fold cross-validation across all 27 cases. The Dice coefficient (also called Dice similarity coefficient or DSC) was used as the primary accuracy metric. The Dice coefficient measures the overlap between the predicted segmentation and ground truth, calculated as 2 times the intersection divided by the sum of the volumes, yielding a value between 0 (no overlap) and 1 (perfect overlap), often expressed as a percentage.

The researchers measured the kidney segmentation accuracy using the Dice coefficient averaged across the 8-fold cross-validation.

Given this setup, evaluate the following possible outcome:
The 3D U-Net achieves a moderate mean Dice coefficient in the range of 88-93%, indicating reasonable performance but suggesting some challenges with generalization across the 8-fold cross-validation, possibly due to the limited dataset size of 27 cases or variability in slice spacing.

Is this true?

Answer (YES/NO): NO